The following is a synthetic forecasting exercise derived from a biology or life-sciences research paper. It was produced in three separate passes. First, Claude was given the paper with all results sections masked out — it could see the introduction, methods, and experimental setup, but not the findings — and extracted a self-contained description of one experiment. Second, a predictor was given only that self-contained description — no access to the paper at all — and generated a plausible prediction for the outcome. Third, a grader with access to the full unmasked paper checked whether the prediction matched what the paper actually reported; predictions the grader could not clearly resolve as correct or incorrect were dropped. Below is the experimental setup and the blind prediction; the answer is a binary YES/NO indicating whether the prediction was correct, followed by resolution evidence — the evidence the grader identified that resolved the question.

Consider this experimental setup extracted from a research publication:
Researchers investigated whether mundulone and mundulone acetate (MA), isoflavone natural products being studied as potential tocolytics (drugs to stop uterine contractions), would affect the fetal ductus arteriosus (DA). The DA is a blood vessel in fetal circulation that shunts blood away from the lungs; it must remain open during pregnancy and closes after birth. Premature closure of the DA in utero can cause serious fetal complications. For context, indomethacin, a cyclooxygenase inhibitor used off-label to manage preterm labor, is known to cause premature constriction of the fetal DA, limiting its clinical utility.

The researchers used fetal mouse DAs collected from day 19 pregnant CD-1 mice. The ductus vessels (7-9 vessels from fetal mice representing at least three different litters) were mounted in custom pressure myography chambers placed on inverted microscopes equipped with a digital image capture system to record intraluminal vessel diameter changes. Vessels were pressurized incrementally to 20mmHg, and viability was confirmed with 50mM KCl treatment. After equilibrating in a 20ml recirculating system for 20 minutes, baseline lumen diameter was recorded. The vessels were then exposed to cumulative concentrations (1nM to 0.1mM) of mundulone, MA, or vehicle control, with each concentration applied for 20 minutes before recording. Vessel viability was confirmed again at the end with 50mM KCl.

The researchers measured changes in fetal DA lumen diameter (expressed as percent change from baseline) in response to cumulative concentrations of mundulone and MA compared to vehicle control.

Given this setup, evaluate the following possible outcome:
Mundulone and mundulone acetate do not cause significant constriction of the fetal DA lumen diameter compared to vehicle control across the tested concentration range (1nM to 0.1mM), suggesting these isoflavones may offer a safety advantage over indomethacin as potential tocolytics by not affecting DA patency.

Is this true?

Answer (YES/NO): YES